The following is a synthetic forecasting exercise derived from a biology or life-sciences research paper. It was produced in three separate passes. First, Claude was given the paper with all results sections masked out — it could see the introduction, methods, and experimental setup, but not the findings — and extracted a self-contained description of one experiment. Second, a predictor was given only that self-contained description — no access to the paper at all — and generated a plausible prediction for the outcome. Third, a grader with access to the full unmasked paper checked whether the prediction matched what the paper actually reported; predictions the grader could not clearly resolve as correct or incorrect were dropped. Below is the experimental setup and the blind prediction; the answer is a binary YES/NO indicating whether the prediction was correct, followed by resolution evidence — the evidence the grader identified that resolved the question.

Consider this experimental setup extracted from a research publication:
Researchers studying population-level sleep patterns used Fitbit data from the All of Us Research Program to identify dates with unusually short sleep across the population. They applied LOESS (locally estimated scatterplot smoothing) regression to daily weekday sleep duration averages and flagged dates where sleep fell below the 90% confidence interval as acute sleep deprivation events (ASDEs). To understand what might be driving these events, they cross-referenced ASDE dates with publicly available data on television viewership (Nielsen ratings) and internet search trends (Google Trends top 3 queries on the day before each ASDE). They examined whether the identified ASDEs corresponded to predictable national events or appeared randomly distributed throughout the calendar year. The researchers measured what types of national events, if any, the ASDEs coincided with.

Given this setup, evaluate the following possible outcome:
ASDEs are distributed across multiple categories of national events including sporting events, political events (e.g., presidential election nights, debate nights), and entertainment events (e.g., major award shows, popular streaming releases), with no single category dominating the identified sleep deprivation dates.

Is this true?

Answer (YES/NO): YES